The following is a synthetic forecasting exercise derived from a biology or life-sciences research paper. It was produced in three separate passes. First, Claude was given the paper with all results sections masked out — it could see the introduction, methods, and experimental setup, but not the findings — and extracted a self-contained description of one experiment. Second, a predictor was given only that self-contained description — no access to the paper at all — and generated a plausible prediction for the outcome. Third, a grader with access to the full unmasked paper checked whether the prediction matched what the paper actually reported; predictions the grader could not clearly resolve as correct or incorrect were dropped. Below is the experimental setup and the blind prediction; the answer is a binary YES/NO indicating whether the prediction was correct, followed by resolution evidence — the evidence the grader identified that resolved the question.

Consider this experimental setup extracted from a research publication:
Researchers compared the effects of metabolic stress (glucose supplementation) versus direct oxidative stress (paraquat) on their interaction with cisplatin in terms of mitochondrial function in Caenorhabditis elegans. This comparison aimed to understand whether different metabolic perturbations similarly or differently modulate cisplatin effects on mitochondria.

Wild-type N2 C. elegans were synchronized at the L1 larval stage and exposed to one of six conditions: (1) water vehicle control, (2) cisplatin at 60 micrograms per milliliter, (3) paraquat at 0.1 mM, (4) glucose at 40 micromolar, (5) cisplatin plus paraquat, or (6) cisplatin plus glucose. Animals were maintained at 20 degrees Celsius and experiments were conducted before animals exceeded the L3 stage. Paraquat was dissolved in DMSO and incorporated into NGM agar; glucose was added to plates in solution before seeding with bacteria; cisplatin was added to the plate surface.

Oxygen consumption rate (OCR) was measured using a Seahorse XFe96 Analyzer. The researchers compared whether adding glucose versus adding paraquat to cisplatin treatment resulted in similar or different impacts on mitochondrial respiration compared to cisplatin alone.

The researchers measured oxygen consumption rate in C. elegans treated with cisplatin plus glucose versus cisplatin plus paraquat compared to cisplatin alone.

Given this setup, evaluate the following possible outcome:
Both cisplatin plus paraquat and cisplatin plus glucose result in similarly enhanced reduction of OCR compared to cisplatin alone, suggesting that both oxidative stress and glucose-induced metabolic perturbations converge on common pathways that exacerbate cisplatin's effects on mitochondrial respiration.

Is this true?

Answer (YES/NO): YES